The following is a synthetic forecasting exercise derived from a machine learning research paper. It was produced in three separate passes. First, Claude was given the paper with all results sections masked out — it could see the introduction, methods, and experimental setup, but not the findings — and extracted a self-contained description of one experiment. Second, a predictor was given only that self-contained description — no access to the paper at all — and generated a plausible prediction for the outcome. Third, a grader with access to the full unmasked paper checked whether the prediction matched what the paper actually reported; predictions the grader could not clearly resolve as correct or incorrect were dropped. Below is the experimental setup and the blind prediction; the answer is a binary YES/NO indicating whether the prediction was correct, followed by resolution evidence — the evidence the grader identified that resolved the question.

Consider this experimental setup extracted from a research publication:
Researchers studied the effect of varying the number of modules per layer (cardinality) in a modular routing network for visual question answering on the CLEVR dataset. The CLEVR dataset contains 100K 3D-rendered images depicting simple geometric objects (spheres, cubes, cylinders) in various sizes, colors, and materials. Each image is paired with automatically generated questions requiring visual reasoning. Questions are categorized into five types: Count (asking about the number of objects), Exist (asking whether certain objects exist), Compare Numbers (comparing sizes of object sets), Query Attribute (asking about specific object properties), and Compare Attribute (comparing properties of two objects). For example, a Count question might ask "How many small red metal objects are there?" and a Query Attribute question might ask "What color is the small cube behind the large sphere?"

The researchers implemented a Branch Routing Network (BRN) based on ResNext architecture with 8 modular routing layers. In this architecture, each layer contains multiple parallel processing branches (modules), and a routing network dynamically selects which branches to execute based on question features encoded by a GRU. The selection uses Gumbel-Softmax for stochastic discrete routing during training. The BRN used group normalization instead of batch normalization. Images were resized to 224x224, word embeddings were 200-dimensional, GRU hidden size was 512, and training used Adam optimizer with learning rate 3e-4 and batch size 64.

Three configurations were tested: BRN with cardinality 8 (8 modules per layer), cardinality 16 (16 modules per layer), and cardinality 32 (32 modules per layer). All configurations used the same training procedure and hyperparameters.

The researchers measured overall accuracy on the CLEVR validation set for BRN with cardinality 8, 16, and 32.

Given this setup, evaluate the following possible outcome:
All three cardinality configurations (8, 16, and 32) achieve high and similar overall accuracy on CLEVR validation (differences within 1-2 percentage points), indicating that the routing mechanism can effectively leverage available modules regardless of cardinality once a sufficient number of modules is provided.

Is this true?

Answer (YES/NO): NO